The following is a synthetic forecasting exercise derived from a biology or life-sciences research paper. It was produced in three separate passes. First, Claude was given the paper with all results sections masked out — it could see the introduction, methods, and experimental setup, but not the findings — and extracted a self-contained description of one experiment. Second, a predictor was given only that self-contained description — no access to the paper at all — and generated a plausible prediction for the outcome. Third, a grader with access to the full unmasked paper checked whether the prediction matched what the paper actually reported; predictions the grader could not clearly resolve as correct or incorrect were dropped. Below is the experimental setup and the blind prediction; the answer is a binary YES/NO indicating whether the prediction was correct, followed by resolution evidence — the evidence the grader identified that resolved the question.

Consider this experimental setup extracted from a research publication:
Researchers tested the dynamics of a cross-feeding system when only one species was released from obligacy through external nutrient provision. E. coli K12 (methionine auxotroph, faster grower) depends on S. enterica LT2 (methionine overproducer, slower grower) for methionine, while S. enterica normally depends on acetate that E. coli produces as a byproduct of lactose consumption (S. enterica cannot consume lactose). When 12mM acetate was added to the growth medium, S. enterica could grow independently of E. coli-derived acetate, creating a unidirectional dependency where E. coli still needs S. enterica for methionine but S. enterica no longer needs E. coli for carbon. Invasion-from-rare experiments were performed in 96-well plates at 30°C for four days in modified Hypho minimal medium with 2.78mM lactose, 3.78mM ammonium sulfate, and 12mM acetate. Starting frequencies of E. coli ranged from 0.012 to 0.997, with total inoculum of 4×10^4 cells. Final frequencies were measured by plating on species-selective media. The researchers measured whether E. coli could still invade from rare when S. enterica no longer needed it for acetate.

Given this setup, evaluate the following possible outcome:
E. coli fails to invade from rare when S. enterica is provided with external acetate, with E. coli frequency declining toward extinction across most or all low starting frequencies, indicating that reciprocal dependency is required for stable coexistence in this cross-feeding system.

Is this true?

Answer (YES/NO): NO